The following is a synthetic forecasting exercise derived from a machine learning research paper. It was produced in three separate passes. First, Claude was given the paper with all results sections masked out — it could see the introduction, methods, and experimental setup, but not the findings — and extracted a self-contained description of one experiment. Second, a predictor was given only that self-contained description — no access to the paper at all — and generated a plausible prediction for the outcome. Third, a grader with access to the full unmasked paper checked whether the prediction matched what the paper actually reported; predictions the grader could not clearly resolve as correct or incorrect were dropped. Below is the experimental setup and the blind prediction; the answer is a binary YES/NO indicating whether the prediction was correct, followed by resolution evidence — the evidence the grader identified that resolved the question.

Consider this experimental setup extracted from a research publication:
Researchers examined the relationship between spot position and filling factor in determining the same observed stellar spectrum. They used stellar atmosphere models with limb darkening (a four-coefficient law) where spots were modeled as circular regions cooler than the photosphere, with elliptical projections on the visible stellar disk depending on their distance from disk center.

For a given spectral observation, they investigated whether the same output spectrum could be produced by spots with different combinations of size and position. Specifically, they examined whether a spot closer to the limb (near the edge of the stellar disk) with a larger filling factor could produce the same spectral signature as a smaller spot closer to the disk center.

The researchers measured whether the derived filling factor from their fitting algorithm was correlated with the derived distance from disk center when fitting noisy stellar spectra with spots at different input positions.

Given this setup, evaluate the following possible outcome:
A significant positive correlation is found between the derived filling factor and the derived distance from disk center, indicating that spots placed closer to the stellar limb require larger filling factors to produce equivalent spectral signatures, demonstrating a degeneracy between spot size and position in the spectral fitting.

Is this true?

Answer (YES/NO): YES